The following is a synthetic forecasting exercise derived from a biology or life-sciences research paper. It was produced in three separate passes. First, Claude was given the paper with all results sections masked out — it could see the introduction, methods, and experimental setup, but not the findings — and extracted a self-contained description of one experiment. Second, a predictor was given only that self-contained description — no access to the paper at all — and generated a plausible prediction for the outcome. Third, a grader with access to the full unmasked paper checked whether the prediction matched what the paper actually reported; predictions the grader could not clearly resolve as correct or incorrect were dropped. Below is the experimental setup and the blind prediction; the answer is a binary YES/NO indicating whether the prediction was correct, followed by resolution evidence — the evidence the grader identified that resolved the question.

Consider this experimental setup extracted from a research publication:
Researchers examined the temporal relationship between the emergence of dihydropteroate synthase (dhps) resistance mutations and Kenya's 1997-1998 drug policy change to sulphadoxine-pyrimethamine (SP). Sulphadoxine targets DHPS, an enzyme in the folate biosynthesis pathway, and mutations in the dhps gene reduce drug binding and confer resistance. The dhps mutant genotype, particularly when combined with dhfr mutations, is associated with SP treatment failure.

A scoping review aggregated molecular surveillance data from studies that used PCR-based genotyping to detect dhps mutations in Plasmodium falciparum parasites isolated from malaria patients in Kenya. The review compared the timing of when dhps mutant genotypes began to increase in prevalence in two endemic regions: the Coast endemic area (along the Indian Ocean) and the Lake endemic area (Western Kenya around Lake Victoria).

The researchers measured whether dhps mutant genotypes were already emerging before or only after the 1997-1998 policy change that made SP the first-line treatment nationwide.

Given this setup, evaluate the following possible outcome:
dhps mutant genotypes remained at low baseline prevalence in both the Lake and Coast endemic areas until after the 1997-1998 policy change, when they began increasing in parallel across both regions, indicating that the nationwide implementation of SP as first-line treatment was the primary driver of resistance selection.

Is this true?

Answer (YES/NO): NO